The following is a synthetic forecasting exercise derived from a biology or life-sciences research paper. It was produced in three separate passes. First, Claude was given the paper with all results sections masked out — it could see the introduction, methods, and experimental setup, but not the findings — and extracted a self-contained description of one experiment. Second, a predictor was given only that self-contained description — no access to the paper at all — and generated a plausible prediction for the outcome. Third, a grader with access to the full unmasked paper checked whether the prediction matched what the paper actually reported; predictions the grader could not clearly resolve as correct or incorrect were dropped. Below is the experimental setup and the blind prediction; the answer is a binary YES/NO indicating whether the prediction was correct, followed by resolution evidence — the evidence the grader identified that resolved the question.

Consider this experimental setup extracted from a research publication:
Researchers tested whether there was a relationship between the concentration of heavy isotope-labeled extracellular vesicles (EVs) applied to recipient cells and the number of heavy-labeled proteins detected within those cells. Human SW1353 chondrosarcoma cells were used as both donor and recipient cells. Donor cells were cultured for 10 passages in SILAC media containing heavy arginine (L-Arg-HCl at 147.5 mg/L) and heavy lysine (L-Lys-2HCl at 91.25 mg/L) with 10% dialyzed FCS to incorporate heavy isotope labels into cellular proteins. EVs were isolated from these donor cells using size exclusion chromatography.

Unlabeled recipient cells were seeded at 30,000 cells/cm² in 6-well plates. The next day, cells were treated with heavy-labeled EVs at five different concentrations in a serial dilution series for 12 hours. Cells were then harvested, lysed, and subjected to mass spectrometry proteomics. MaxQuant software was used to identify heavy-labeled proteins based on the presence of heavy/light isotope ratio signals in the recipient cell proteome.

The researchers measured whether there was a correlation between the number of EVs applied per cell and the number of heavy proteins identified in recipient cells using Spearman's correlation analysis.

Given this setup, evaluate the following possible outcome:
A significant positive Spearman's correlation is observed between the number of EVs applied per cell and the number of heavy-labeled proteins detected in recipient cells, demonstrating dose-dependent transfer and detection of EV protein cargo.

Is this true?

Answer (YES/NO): NO